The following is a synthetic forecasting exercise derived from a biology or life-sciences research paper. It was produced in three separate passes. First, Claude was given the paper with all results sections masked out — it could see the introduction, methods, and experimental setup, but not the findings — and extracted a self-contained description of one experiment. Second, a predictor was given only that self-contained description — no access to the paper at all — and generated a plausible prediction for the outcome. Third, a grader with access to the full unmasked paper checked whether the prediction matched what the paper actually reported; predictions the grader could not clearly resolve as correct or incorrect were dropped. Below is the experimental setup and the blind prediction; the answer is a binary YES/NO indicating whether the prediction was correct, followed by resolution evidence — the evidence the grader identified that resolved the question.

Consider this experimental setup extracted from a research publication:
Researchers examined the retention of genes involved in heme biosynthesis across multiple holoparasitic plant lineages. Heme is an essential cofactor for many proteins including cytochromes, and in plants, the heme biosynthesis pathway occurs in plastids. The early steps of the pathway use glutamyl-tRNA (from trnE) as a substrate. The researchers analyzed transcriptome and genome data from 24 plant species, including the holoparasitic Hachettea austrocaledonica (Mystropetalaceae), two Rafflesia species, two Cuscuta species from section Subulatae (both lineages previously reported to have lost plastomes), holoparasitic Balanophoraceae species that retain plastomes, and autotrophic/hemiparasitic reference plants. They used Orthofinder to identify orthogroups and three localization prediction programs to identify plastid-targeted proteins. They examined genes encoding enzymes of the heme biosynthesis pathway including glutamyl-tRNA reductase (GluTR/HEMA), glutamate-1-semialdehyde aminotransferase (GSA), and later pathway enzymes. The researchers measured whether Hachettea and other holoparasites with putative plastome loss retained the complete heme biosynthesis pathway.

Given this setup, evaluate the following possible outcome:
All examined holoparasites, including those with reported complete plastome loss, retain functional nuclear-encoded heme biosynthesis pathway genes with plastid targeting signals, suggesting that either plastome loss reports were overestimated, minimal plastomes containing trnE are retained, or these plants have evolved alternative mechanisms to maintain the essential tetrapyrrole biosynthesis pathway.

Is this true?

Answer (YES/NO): NO